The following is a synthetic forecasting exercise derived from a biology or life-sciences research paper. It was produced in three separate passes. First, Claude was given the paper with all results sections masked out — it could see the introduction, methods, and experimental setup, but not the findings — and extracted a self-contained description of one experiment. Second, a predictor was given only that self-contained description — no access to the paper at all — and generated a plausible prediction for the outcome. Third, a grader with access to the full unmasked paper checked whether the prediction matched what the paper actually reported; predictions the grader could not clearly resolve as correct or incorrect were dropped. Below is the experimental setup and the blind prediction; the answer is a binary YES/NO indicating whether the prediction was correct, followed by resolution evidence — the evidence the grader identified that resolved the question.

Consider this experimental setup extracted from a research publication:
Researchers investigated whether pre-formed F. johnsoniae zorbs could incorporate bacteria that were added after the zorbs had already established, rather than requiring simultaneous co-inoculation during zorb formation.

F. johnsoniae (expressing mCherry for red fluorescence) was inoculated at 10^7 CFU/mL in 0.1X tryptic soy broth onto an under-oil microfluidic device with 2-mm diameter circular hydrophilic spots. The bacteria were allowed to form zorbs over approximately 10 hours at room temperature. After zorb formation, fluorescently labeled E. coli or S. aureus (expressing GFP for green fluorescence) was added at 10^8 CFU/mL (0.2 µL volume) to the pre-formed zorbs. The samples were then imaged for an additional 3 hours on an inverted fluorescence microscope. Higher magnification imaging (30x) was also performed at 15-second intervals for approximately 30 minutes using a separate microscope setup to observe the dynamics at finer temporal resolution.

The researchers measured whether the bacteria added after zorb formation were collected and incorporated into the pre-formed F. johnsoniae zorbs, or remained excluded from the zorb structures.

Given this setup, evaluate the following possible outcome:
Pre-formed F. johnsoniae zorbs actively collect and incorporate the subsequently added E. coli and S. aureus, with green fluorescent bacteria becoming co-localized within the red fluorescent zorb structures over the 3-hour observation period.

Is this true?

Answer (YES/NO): YES